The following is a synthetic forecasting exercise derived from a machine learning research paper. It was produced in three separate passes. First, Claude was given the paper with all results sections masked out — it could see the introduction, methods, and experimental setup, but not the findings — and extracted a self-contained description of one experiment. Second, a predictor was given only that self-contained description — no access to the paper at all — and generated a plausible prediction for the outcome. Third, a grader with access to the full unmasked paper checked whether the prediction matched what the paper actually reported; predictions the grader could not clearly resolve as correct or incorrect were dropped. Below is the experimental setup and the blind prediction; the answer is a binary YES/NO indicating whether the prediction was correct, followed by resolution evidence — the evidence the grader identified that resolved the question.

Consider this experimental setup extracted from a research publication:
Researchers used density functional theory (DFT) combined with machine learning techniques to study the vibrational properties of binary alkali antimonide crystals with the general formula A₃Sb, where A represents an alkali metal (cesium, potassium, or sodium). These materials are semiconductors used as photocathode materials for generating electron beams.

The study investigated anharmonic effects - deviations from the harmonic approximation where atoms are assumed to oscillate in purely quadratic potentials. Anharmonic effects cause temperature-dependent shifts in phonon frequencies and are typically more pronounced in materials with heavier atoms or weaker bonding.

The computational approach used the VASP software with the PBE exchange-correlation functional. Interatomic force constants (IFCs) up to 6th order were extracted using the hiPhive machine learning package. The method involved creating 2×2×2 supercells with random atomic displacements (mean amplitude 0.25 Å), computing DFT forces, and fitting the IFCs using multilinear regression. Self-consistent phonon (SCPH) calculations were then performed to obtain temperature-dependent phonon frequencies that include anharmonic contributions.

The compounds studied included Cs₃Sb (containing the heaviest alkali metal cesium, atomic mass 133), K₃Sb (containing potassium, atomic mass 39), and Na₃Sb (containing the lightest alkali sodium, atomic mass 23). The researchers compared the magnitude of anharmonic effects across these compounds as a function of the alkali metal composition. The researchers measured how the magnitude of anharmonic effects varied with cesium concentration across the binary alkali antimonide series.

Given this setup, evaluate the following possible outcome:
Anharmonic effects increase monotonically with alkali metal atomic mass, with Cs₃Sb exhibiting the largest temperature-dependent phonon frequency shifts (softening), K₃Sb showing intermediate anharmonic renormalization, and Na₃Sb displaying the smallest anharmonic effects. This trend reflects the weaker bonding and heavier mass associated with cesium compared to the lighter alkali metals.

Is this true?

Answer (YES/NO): YES